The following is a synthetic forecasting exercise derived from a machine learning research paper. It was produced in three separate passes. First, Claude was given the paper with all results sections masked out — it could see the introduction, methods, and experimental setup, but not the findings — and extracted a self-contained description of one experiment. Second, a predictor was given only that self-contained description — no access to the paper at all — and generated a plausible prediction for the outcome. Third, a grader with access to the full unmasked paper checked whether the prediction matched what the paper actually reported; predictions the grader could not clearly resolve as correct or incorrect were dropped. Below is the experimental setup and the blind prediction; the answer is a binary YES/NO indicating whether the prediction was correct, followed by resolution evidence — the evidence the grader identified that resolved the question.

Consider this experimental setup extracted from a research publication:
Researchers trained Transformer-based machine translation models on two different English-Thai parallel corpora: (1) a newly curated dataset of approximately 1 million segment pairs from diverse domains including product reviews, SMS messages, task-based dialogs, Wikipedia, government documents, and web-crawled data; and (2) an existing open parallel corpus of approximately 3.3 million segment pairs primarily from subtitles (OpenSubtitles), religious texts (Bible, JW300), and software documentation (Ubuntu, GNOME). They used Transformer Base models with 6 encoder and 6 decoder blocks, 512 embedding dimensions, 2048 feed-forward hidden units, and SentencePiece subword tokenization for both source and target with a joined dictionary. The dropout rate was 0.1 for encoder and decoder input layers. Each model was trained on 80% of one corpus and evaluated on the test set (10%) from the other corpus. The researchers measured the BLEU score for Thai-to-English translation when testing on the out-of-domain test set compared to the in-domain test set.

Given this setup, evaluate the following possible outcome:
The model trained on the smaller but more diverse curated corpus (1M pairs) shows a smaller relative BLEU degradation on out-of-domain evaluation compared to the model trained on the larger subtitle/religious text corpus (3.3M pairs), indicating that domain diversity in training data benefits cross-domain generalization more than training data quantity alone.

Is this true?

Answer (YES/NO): NO